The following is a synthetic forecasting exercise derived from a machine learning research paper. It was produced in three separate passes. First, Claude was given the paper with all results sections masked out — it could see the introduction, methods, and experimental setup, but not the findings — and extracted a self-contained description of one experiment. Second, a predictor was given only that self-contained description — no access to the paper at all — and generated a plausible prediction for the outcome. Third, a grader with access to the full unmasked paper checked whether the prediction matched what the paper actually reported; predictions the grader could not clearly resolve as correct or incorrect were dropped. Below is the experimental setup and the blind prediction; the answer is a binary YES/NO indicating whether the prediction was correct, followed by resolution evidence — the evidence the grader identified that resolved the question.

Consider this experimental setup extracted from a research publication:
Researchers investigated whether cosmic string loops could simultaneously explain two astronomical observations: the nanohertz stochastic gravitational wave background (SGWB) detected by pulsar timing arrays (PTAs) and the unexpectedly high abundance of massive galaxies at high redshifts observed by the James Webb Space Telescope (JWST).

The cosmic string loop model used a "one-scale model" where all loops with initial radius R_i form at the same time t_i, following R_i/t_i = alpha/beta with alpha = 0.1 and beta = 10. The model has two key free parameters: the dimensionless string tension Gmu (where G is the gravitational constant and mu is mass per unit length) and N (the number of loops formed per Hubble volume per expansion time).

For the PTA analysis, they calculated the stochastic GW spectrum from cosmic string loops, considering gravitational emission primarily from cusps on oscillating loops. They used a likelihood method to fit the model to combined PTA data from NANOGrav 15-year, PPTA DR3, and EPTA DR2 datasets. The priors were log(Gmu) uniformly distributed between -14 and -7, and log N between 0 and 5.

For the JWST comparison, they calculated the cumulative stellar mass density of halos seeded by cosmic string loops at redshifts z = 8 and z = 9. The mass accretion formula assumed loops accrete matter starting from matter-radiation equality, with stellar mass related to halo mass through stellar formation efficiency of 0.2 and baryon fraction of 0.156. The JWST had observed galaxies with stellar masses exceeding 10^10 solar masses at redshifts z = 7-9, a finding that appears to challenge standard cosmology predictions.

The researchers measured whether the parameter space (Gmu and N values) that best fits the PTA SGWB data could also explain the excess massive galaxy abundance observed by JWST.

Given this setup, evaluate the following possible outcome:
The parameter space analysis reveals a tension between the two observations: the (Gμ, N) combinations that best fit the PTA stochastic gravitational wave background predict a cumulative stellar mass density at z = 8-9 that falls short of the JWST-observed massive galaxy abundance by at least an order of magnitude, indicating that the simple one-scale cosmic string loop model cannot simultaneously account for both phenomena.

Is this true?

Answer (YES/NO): YES